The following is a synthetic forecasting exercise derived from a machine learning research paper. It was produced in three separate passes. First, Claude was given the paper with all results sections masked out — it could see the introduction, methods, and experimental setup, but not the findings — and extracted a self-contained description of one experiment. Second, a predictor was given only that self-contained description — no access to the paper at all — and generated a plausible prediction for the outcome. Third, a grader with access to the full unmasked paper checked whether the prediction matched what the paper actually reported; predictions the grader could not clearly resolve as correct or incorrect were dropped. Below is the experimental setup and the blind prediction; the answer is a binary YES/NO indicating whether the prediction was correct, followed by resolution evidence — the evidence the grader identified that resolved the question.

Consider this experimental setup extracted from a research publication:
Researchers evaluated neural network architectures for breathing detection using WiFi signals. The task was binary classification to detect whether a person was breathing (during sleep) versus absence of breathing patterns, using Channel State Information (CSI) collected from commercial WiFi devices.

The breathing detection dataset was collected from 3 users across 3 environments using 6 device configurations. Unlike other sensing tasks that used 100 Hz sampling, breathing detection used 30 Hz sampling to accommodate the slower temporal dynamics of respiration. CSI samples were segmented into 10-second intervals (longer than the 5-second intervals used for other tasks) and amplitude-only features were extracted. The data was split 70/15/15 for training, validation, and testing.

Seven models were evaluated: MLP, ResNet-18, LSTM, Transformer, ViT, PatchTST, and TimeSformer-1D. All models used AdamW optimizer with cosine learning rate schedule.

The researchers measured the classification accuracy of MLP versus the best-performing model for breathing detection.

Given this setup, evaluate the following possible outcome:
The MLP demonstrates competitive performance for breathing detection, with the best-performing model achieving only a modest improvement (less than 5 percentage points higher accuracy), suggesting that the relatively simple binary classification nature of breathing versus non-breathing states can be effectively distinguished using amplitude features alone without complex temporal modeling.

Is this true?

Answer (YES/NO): YES